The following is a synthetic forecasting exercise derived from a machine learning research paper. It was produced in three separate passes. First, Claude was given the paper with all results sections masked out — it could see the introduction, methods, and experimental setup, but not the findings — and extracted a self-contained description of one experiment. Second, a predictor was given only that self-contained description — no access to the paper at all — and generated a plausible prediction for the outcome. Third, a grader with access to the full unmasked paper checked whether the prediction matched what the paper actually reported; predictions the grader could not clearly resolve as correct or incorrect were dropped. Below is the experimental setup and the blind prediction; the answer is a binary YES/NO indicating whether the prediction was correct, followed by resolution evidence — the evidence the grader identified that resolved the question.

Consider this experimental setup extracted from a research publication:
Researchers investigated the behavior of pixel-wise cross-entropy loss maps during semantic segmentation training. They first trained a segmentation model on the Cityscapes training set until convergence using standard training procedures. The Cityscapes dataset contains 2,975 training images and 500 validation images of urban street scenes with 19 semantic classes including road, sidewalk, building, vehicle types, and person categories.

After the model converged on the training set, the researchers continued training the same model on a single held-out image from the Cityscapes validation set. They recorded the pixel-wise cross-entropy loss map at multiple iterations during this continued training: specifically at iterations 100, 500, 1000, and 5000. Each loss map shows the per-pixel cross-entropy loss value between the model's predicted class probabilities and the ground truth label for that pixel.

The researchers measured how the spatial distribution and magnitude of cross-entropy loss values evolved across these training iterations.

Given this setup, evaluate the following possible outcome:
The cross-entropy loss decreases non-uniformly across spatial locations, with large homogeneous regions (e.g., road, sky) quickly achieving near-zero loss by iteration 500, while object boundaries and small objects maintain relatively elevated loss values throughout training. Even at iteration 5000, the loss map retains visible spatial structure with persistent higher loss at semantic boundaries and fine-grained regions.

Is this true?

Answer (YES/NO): NO